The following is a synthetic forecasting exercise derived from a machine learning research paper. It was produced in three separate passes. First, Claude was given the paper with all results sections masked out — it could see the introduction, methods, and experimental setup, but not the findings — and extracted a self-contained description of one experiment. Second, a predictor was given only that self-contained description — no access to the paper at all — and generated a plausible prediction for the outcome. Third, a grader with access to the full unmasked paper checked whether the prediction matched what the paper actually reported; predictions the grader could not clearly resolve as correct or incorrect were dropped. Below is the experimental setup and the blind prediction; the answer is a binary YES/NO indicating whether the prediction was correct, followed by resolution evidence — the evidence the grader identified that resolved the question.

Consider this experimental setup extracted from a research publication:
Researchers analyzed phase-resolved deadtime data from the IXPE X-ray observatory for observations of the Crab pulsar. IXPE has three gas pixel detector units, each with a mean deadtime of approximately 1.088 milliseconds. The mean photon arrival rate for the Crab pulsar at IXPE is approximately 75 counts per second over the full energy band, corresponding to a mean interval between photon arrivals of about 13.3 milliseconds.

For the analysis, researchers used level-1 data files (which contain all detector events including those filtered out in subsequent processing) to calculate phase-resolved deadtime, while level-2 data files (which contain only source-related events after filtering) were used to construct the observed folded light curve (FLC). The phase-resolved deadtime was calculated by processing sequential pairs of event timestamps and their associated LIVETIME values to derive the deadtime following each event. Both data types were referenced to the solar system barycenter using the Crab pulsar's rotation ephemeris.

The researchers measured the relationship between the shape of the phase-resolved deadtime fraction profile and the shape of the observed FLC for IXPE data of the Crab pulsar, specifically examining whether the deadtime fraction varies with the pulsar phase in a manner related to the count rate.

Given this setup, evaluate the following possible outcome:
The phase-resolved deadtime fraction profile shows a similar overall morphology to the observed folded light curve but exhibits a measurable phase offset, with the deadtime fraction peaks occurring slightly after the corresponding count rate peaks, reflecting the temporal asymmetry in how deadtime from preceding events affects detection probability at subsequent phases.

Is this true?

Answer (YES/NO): YES